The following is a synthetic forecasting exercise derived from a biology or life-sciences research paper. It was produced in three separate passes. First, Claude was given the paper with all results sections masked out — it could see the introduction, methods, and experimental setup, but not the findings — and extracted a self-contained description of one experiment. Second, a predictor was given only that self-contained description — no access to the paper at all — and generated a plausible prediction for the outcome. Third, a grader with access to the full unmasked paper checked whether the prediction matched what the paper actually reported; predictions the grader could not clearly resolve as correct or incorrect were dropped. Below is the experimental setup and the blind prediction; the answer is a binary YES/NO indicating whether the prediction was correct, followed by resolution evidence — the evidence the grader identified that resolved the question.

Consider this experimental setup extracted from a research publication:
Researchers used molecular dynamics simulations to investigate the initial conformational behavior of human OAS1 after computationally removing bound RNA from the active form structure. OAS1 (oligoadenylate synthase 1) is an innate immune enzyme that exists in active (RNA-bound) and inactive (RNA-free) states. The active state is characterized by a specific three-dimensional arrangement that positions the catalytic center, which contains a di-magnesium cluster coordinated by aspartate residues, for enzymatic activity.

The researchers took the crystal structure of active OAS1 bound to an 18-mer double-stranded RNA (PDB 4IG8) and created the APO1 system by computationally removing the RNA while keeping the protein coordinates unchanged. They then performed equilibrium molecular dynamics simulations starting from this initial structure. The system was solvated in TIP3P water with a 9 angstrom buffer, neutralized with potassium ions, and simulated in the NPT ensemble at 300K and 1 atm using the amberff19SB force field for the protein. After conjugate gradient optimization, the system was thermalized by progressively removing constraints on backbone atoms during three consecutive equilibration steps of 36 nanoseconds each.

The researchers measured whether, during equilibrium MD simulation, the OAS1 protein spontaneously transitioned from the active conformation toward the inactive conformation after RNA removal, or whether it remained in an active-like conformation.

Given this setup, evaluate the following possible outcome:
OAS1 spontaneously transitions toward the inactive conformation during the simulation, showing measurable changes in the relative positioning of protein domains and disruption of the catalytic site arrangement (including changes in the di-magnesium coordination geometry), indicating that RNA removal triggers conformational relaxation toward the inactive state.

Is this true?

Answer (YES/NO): NO